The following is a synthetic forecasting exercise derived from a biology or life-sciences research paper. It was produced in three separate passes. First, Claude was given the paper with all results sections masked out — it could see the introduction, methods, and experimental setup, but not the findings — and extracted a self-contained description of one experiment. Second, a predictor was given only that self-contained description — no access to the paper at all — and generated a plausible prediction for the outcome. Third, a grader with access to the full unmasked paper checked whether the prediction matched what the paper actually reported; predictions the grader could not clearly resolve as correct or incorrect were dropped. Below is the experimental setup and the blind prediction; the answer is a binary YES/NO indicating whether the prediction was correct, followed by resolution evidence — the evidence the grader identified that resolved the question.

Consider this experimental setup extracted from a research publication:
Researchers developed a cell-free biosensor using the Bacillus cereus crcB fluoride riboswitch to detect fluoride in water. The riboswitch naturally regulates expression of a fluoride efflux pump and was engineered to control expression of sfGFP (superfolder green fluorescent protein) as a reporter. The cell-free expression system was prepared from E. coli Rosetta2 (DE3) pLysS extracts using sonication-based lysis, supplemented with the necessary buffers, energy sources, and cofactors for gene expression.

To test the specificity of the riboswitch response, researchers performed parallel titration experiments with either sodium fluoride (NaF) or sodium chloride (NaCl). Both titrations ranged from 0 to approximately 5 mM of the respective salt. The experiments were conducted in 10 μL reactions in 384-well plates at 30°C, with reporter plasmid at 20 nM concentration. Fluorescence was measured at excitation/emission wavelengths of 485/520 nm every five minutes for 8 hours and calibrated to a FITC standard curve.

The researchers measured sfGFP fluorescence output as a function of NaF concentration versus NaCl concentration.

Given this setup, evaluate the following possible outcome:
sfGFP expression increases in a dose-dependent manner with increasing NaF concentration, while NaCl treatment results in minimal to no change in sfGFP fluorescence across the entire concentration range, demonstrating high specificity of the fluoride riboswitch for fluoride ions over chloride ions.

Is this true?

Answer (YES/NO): YES